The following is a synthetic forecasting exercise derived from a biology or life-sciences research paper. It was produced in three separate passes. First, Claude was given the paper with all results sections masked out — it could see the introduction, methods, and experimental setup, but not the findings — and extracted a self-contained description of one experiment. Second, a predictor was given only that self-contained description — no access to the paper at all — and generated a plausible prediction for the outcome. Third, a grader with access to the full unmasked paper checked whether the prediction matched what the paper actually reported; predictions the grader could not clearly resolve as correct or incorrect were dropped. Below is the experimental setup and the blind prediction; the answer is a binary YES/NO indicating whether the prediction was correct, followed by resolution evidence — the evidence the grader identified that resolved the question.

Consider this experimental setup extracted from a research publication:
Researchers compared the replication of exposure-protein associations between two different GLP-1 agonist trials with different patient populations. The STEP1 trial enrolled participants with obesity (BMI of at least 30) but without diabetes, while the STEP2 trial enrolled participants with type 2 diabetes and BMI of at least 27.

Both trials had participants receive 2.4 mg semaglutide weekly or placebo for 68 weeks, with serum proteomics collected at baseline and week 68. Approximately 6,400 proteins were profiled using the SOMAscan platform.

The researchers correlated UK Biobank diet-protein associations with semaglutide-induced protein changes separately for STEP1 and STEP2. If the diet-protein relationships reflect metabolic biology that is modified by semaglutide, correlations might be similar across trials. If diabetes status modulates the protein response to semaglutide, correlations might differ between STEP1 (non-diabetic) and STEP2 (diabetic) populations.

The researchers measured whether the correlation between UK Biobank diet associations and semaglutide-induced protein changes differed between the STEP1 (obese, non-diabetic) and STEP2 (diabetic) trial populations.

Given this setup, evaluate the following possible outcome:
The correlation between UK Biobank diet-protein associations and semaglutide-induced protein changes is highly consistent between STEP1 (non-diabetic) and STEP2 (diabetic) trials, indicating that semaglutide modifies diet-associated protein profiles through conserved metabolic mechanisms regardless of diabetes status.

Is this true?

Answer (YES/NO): NO